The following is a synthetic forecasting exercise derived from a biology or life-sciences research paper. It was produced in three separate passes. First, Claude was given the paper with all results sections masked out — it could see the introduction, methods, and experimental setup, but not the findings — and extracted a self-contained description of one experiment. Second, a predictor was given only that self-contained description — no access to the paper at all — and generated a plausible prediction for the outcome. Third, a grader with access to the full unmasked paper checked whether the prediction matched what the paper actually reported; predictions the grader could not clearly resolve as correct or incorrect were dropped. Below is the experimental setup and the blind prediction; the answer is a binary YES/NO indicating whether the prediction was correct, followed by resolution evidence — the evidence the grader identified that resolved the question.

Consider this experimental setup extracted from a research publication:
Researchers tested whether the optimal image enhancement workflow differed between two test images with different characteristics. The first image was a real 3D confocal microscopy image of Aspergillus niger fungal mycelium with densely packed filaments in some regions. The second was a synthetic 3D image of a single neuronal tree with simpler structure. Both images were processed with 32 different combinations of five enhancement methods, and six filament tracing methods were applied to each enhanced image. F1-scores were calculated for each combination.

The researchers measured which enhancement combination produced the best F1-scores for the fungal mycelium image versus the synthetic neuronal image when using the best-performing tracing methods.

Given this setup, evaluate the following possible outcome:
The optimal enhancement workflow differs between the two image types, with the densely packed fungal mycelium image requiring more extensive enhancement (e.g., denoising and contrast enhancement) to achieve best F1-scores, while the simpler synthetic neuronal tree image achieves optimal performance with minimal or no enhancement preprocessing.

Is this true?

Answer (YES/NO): NO